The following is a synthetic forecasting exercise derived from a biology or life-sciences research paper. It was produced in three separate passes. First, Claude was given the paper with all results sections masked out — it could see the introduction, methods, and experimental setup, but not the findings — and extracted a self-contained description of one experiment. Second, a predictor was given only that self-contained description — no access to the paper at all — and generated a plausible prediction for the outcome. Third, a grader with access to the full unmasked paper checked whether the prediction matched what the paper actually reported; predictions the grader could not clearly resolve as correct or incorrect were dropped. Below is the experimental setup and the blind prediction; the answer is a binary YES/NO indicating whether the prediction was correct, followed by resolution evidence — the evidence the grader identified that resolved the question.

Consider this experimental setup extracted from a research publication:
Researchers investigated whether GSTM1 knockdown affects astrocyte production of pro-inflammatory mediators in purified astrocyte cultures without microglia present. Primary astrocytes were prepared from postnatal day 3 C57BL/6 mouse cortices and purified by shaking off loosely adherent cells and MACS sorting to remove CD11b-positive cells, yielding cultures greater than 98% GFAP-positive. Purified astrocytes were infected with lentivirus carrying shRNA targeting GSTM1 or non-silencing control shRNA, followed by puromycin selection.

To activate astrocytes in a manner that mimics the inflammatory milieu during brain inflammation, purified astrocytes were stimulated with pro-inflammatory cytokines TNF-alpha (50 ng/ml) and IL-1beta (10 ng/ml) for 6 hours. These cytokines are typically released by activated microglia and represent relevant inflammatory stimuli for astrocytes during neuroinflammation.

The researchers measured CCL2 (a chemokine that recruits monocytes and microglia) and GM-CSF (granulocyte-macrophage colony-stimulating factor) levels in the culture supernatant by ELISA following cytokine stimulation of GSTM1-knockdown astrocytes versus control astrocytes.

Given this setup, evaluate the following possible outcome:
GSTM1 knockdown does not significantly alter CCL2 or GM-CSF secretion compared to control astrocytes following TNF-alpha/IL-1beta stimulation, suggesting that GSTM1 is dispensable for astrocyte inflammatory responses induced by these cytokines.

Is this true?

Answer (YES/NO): NO